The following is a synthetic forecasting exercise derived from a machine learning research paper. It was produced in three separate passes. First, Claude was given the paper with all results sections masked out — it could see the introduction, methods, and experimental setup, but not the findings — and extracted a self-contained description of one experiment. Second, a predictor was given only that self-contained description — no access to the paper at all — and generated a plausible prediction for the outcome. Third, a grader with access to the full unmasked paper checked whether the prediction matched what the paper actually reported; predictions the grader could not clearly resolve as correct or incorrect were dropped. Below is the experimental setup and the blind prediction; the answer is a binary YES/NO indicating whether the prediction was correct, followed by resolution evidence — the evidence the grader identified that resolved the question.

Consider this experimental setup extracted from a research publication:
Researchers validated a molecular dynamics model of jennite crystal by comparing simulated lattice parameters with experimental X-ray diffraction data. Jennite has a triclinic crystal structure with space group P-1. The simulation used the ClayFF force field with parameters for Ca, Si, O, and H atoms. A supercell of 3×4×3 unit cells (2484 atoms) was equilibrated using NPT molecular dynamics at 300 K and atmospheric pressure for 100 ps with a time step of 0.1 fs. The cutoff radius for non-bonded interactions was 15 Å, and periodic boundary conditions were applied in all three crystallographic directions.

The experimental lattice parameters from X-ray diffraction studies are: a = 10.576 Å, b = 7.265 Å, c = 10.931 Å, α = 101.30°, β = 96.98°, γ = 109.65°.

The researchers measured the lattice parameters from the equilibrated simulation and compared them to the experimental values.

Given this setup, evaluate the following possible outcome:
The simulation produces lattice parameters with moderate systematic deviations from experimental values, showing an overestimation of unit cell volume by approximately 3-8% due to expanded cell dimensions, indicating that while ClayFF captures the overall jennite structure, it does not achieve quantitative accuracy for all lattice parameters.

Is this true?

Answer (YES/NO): NO